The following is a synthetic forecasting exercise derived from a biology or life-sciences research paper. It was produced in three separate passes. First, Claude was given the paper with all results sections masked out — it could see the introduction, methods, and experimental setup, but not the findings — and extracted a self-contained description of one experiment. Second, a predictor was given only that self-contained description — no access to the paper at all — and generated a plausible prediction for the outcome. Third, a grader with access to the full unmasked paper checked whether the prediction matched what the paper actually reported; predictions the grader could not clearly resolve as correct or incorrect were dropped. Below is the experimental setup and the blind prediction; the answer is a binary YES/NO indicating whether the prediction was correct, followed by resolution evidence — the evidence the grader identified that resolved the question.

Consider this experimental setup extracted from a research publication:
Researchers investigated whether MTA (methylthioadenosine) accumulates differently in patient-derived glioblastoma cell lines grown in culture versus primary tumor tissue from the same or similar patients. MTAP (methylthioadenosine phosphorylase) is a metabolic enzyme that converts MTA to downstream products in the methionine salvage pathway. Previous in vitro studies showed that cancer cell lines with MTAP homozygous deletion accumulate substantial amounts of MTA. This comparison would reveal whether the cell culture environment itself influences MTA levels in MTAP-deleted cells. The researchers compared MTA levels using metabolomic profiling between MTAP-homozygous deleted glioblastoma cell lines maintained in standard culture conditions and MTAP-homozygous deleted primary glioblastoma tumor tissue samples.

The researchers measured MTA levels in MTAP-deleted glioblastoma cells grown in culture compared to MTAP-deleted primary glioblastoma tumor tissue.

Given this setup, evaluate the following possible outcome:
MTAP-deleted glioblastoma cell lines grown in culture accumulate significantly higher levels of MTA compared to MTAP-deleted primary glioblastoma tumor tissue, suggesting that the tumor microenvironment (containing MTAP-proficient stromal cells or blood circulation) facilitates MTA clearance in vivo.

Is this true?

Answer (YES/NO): YES